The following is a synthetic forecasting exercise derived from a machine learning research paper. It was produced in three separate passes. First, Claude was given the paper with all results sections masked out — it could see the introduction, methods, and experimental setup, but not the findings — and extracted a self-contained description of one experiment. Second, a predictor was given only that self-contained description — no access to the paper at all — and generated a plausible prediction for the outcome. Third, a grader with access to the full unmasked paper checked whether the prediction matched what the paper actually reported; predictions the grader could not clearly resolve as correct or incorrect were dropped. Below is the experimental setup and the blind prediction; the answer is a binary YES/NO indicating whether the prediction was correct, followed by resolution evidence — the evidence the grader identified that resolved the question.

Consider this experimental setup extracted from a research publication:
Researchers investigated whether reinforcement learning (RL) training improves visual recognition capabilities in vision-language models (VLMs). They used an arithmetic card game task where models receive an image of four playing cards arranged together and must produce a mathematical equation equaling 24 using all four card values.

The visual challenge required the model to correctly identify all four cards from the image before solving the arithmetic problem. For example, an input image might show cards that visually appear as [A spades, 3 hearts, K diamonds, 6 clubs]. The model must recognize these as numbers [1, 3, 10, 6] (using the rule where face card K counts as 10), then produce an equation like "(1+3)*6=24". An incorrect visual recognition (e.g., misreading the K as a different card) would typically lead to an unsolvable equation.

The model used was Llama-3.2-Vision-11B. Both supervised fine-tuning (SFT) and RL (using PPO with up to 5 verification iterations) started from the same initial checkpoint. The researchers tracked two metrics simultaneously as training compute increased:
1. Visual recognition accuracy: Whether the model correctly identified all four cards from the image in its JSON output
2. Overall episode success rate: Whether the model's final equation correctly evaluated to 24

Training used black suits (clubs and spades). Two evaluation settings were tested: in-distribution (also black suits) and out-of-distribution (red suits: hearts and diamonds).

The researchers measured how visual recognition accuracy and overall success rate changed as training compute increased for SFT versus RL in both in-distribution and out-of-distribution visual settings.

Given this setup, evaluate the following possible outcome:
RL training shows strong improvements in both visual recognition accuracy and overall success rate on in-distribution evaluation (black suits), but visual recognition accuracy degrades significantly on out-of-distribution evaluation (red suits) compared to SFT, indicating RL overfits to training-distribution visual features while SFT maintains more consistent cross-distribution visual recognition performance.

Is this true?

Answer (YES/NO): NO